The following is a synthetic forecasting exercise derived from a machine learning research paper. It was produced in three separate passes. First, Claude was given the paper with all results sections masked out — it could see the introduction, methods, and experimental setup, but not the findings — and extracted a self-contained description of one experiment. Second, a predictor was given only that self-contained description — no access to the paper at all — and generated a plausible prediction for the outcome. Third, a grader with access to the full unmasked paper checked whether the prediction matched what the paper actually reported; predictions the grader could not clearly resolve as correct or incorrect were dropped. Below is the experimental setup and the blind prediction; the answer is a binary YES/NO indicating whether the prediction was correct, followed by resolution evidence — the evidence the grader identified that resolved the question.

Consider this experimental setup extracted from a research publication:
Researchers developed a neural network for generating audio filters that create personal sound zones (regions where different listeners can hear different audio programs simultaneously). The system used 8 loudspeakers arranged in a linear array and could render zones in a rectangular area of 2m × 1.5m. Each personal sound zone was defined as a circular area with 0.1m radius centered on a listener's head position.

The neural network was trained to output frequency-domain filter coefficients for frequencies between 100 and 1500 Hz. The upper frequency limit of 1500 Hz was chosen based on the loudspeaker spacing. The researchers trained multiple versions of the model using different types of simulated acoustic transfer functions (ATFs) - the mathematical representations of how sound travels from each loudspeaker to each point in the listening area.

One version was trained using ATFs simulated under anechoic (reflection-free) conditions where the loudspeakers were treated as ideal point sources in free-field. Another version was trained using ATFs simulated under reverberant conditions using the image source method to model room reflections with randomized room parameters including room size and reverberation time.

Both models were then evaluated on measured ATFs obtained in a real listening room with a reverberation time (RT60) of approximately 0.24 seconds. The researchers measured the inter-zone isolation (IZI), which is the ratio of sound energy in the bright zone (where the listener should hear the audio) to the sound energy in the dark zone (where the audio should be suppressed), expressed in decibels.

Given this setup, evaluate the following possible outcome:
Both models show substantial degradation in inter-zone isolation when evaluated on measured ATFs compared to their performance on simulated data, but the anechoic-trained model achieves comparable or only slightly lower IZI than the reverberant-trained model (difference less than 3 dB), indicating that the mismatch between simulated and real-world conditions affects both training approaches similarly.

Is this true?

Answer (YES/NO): NO